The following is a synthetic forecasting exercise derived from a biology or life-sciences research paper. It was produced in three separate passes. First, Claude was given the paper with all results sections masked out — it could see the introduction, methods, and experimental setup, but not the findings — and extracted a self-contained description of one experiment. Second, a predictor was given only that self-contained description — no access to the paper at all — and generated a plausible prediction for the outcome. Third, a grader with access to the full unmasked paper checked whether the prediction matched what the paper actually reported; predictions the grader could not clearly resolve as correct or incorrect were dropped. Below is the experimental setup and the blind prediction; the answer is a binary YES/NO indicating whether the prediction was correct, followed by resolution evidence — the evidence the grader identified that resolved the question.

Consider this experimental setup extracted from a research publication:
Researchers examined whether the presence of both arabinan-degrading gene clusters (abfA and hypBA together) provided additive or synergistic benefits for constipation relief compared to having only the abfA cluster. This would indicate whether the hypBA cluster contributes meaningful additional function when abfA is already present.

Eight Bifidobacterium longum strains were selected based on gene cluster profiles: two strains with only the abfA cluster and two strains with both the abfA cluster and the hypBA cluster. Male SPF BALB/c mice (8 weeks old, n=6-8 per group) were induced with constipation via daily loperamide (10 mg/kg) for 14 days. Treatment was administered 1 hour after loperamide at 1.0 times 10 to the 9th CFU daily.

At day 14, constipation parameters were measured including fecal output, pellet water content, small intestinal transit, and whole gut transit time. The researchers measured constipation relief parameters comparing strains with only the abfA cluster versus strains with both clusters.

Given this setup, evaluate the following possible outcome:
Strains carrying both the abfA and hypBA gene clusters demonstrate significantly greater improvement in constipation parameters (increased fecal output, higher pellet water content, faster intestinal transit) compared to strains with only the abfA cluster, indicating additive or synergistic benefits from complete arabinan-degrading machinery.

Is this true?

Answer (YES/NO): NO